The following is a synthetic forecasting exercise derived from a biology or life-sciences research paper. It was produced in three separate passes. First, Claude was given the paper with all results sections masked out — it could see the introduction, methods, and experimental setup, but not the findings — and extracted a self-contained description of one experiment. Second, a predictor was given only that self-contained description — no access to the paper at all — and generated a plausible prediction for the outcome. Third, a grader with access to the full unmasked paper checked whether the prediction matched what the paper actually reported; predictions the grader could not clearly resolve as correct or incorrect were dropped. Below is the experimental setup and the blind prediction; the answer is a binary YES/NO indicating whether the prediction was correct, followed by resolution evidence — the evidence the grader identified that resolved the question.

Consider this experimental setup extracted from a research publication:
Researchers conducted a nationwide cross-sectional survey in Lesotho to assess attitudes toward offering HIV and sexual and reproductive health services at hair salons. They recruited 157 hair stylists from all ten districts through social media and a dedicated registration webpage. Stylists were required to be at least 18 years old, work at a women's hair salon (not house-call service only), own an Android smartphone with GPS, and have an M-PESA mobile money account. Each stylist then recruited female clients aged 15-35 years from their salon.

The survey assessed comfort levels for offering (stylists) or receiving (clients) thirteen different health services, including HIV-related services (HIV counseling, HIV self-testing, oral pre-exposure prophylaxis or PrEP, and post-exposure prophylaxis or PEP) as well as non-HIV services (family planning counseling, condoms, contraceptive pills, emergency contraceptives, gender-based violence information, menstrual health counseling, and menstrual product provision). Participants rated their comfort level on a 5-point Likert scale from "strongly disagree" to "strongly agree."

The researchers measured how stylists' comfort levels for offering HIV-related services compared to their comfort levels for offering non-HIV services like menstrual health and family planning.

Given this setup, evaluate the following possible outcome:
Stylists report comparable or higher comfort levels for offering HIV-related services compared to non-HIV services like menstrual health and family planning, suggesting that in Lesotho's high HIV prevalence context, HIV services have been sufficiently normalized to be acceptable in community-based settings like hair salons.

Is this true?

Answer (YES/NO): NO